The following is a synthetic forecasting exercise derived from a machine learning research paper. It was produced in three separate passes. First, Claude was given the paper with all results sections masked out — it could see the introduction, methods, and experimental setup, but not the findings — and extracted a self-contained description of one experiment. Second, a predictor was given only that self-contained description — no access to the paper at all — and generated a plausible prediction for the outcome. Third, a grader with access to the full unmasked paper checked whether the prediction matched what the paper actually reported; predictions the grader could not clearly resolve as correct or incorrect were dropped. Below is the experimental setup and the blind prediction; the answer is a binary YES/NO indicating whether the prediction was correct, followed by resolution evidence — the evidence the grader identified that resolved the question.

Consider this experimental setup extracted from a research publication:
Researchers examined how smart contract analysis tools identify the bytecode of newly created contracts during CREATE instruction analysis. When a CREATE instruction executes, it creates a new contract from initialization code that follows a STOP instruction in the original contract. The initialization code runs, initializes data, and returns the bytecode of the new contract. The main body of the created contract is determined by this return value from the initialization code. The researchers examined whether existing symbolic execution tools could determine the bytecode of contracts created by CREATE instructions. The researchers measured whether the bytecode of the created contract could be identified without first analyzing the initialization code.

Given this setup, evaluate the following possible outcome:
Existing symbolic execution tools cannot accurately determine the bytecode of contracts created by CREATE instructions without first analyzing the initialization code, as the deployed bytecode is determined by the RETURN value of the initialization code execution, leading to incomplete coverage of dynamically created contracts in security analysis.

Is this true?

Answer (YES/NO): YES